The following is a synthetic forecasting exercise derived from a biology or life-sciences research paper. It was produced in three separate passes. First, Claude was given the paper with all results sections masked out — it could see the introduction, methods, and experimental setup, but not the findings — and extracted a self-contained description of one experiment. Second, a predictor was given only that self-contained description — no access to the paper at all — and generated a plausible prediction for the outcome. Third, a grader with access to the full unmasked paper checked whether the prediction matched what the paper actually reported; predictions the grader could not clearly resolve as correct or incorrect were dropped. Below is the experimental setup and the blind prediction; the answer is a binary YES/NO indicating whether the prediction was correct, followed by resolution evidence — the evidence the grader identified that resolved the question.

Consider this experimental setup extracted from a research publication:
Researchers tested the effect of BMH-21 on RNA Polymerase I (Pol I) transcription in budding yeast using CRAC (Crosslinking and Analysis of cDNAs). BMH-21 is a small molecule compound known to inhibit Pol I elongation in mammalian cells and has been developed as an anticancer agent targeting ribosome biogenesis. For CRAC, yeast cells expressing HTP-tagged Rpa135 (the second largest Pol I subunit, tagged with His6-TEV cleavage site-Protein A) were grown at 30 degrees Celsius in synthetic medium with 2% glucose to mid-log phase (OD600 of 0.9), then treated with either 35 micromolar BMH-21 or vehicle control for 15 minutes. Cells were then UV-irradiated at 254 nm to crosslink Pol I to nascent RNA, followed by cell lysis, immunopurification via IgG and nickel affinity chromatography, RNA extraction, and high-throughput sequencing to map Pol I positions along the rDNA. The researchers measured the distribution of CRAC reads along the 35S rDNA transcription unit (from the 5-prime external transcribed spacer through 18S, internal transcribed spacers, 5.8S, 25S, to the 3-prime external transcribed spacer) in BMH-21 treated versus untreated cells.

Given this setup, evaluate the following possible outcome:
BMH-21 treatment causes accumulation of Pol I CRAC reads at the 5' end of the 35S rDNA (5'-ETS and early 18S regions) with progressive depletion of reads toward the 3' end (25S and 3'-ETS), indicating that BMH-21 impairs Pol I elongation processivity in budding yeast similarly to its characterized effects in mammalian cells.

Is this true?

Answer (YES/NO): NO